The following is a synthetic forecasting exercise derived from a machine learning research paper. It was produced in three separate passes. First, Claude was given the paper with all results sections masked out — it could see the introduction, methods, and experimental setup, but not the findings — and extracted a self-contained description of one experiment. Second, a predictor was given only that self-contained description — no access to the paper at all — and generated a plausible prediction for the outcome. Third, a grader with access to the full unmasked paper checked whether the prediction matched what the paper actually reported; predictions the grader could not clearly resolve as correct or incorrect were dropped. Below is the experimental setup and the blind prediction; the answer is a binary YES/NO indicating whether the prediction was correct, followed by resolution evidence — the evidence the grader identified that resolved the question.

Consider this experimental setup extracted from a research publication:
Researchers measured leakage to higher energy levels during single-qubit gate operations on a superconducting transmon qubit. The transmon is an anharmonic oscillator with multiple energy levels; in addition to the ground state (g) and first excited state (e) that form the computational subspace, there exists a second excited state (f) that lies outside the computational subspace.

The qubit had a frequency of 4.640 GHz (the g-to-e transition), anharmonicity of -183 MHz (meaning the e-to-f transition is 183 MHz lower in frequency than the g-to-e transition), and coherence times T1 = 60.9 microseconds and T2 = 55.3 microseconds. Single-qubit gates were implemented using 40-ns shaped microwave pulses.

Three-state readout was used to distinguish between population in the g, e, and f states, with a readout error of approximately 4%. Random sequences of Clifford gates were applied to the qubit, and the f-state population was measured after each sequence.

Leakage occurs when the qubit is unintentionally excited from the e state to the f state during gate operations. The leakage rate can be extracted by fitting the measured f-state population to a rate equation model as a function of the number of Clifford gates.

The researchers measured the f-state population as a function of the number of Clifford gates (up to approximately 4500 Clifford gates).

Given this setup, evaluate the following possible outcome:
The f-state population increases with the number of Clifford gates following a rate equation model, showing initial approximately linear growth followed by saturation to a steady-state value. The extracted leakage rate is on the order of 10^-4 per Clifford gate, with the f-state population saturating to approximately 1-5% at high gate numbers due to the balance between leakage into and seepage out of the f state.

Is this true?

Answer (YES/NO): NO